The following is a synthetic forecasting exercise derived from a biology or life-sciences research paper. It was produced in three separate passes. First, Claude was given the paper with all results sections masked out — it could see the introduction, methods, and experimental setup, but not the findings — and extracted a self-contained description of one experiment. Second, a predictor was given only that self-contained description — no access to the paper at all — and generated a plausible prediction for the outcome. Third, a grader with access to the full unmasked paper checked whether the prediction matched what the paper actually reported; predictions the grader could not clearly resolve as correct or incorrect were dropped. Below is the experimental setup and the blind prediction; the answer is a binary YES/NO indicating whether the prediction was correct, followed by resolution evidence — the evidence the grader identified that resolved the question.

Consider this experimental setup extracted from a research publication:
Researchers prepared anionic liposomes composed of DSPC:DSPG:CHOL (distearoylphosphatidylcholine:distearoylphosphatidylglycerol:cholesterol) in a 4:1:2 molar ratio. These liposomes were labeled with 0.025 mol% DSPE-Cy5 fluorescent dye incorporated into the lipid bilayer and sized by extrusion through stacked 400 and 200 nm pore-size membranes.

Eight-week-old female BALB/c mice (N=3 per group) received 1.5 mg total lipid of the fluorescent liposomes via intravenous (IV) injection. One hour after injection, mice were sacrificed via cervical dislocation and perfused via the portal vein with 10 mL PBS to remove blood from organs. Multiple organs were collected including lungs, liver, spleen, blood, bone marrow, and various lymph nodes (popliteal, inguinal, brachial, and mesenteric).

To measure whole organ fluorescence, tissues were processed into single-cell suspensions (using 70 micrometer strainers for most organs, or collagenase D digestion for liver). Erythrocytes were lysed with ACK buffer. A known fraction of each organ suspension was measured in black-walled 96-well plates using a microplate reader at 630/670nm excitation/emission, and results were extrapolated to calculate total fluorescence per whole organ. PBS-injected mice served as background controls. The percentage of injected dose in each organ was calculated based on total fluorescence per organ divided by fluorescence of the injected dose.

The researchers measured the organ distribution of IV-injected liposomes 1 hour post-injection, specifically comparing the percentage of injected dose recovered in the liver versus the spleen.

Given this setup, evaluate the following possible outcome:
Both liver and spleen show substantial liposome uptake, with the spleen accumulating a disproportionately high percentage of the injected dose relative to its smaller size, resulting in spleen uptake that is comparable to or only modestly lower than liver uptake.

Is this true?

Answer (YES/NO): NO